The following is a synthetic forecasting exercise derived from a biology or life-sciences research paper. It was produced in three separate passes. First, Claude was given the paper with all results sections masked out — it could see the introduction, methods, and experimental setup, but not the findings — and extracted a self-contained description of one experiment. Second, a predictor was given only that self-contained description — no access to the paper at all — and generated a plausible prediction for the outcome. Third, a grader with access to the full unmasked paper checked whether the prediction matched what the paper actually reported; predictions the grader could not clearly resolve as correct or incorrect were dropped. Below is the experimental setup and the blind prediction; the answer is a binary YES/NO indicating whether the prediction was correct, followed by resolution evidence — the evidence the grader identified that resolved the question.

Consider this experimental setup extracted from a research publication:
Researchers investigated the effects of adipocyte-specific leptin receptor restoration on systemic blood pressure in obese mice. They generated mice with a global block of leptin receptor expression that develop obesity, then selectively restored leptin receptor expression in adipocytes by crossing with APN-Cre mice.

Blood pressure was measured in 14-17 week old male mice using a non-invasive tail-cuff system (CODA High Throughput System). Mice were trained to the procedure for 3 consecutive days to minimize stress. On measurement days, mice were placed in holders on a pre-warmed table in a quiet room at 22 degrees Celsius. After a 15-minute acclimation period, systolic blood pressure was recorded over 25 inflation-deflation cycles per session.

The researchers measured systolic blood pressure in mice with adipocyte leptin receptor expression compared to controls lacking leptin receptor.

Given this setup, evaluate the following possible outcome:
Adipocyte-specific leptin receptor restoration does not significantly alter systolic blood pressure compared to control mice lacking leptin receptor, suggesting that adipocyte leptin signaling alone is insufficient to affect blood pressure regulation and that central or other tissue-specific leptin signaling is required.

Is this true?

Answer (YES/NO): NO